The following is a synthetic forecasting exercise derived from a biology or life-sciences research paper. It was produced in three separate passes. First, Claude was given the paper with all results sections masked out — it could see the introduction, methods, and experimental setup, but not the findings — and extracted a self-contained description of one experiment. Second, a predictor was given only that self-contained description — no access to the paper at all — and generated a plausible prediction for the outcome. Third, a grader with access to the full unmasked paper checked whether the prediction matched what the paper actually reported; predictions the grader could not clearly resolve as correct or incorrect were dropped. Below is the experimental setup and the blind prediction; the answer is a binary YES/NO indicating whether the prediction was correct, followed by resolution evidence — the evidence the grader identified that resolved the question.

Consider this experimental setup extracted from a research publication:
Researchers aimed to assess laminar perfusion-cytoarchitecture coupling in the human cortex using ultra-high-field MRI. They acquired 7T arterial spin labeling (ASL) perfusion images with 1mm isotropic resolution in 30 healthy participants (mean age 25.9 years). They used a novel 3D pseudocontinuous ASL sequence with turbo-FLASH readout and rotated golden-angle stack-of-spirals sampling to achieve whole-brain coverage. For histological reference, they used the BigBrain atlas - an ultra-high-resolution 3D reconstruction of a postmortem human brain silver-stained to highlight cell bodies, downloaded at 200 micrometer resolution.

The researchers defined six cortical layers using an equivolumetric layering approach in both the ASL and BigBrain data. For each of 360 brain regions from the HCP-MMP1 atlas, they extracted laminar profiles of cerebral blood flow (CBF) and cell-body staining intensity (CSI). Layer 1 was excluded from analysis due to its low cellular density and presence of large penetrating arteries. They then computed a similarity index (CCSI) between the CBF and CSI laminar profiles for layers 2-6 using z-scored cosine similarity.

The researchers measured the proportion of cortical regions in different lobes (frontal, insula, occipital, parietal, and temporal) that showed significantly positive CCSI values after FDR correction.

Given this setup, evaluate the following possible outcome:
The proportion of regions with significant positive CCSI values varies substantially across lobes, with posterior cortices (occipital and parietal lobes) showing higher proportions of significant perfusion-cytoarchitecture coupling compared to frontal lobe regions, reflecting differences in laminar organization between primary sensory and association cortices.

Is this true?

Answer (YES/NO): NO